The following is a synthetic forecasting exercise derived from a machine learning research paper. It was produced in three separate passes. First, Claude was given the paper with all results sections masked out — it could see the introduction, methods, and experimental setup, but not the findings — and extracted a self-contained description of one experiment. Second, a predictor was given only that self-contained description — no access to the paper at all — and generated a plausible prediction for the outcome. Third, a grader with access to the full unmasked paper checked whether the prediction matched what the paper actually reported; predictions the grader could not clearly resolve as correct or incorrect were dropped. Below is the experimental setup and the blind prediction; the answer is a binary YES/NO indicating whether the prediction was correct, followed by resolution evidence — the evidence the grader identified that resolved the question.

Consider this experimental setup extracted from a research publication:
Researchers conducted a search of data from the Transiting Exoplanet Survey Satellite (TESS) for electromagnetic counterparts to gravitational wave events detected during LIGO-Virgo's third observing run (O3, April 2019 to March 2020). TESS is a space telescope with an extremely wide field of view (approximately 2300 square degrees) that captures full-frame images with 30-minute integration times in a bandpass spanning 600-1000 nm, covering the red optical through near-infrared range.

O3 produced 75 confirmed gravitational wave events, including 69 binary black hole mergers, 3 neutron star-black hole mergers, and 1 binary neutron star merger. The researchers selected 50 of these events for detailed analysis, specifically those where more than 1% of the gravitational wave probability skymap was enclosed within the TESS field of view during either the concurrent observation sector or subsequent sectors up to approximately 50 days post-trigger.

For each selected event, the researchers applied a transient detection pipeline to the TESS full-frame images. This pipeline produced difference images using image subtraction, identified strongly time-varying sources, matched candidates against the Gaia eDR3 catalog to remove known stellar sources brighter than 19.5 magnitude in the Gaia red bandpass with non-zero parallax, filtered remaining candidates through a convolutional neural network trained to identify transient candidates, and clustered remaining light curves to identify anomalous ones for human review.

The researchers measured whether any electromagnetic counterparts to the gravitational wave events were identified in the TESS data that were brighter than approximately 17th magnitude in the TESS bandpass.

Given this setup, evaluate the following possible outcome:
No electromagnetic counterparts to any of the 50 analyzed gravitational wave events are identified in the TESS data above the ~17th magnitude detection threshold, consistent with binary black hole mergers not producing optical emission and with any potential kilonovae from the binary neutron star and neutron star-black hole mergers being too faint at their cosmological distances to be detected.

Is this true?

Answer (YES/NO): YES